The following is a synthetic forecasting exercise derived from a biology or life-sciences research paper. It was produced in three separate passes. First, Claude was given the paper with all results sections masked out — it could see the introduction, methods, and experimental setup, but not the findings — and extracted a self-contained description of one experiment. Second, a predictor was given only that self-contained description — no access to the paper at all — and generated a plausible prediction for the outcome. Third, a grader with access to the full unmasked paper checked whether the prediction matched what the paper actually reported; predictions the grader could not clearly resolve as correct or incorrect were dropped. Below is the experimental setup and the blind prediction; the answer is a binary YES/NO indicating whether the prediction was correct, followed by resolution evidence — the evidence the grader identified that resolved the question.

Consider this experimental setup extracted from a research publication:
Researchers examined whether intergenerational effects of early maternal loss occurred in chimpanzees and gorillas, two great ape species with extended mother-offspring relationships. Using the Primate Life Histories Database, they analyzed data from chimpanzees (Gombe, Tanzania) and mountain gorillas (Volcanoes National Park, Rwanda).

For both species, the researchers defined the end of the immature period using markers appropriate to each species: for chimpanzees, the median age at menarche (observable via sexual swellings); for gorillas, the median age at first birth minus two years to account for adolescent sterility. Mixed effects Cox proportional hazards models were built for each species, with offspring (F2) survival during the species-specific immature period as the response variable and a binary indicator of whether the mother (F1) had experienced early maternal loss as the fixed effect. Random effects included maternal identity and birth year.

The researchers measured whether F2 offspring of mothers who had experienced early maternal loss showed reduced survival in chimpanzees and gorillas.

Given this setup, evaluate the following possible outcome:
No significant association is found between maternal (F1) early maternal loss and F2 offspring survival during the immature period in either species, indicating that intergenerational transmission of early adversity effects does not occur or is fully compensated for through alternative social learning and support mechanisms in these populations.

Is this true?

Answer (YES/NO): NO